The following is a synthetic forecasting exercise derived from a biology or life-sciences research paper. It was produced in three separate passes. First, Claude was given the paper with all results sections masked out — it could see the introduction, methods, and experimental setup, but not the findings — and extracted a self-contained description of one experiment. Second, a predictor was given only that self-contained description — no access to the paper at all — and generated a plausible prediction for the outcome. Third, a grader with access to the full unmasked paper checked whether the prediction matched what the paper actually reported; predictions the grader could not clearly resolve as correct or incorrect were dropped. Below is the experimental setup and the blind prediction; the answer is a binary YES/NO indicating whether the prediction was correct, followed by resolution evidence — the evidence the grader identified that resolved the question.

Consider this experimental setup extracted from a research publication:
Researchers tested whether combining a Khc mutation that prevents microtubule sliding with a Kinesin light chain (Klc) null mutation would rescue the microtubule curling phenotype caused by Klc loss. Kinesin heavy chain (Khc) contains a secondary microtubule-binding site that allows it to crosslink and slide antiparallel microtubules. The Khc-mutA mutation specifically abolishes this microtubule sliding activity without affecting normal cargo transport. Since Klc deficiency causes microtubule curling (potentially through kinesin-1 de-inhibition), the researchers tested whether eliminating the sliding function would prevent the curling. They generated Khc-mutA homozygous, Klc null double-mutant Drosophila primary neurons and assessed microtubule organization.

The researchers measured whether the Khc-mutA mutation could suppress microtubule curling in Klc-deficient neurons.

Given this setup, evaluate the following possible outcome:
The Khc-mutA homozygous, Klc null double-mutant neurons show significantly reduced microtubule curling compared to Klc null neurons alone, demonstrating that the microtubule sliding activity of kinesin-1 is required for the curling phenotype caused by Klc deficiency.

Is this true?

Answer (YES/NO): NO